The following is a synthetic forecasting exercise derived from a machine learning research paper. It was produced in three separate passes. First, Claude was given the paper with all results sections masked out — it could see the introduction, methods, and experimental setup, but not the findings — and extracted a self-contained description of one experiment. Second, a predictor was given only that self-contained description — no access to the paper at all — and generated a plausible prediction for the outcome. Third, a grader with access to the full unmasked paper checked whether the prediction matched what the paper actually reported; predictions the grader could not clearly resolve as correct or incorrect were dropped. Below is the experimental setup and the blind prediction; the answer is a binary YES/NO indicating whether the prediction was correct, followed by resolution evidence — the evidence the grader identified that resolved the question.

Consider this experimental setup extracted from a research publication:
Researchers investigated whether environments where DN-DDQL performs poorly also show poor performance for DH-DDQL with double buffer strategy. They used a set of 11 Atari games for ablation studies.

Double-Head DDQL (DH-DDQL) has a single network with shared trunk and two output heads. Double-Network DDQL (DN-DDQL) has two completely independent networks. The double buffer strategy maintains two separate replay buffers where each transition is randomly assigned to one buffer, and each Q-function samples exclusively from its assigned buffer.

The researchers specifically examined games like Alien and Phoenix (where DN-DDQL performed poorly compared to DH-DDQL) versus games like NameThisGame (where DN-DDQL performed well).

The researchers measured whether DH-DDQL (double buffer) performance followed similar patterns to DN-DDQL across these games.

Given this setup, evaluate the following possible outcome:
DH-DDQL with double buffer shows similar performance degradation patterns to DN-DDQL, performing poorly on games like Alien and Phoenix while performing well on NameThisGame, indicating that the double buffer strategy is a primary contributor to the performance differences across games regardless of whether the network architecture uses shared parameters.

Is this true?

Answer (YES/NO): NO